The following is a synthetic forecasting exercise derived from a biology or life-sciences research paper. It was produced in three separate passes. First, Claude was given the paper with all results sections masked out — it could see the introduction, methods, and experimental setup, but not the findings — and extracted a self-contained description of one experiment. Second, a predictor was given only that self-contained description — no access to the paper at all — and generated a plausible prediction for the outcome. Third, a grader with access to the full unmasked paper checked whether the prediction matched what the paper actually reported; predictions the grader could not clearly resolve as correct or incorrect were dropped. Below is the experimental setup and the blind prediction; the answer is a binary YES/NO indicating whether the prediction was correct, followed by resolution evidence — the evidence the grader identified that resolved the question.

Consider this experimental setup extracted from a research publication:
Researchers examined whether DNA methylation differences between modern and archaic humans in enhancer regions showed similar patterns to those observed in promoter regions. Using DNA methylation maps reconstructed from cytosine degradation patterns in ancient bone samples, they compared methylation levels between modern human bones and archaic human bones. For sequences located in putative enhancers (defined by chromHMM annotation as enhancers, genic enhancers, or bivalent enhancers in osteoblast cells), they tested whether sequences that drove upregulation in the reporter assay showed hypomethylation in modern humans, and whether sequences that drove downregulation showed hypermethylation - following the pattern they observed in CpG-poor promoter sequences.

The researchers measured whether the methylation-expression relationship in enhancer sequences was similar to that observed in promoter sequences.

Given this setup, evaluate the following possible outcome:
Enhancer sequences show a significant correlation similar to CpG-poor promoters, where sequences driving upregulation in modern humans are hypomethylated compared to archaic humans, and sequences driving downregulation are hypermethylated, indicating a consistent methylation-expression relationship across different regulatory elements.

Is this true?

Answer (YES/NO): NO